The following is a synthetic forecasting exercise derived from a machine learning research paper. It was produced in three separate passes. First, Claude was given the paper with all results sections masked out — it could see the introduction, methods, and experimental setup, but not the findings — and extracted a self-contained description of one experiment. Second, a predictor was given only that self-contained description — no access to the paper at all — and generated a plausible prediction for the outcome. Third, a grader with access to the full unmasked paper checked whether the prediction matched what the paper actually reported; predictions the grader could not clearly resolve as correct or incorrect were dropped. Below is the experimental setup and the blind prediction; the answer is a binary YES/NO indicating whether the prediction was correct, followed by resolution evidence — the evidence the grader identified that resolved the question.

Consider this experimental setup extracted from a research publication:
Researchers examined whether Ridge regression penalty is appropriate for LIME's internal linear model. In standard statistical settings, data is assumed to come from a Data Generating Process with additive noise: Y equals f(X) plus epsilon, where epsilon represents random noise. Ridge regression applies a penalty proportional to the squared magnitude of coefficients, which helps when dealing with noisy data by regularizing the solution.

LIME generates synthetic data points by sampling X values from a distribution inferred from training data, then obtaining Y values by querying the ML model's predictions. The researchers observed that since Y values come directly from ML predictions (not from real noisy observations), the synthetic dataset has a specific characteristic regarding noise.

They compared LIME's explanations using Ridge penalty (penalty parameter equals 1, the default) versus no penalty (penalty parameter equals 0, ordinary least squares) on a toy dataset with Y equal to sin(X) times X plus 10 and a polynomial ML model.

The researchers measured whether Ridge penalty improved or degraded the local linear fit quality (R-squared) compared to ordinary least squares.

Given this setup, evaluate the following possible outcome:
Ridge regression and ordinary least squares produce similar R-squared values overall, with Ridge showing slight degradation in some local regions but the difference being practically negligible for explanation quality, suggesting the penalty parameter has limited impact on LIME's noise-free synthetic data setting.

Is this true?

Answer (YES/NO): NO